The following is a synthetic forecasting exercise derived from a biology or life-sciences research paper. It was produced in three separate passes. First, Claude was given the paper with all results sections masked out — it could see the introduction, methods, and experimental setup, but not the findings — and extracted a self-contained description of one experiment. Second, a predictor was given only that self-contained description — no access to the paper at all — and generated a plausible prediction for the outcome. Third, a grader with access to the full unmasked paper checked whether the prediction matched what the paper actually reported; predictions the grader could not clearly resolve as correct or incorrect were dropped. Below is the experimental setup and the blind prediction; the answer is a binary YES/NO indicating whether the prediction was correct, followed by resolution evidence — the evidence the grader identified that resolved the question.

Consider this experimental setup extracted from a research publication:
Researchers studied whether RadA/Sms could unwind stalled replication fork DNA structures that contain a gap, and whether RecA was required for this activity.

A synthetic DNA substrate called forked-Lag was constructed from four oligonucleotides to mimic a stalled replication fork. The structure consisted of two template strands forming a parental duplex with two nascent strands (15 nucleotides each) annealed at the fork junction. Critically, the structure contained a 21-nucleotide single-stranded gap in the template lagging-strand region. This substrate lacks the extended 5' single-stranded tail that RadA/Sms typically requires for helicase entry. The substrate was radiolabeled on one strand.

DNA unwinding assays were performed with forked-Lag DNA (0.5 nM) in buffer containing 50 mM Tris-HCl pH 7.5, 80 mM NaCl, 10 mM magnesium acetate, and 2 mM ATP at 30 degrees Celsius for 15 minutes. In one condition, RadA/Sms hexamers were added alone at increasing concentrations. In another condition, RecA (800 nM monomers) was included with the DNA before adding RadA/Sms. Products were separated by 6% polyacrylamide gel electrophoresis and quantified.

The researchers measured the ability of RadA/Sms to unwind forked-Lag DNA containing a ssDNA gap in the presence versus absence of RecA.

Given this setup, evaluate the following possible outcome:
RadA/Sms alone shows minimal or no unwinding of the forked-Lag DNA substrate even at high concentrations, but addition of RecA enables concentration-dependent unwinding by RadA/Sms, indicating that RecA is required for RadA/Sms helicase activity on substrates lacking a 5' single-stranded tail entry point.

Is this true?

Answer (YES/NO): YES